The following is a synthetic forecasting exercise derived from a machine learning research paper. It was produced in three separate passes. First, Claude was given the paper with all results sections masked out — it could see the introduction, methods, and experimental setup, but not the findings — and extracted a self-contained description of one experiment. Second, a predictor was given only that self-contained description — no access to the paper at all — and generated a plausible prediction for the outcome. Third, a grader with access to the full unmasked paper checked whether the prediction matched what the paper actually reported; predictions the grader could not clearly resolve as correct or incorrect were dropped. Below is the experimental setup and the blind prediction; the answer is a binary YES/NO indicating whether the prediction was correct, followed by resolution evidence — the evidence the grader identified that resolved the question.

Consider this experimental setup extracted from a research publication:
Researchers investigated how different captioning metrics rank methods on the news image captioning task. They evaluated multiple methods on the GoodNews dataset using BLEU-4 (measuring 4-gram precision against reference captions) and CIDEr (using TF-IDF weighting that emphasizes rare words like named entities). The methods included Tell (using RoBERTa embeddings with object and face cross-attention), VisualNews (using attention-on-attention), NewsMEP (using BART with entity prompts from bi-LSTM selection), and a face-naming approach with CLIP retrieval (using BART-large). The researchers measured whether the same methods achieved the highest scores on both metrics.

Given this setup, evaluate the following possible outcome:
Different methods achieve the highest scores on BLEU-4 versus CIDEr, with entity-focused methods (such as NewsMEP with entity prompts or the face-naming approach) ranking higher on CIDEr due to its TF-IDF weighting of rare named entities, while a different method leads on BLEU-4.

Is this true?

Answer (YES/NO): NO